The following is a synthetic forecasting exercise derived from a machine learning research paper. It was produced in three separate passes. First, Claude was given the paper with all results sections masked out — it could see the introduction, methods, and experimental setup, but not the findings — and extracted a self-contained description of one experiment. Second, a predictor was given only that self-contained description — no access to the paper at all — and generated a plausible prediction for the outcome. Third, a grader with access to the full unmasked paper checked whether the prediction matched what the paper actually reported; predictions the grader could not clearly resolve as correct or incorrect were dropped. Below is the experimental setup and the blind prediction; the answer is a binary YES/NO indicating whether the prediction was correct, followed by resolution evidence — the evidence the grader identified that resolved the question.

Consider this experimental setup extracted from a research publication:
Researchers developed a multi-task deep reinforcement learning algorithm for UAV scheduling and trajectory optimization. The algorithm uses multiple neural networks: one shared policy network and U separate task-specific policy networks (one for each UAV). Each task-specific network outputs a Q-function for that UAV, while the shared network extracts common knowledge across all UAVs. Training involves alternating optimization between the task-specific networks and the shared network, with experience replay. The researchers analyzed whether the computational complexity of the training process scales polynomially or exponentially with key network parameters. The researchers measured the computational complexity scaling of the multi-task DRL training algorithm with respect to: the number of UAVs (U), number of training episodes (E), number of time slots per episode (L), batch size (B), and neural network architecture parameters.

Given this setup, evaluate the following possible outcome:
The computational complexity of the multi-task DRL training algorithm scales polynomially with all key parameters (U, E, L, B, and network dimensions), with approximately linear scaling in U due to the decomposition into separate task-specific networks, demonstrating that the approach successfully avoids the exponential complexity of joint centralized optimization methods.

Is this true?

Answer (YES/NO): YES